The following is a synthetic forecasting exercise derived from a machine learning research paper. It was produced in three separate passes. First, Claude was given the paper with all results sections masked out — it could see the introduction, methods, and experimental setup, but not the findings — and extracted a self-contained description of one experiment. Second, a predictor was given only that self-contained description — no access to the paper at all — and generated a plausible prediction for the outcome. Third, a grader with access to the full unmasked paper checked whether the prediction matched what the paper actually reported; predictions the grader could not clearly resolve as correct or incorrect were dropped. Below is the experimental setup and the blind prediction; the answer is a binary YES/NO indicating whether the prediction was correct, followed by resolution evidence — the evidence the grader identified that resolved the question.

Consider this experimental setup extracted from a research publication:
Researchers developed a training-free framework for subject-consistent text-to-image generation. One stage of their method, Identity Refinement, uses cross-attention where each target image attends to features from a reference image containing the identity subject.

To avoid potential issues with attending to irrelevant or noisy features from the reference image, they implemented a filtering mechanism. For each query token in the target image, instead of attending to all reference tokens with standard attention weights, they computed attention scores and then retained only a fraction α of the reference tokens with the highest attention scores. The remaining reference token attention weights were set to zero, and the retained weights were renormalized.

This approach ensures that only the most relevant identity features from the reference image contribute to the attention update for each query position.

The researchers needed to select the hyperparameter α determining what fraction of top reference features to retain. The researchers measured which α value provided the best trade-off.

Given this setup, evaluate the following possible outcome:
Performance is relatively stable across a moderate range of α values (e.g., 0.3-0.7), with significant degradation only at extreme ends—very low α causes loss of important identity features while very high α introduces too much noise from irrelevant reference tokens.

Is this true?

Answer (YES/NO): NO